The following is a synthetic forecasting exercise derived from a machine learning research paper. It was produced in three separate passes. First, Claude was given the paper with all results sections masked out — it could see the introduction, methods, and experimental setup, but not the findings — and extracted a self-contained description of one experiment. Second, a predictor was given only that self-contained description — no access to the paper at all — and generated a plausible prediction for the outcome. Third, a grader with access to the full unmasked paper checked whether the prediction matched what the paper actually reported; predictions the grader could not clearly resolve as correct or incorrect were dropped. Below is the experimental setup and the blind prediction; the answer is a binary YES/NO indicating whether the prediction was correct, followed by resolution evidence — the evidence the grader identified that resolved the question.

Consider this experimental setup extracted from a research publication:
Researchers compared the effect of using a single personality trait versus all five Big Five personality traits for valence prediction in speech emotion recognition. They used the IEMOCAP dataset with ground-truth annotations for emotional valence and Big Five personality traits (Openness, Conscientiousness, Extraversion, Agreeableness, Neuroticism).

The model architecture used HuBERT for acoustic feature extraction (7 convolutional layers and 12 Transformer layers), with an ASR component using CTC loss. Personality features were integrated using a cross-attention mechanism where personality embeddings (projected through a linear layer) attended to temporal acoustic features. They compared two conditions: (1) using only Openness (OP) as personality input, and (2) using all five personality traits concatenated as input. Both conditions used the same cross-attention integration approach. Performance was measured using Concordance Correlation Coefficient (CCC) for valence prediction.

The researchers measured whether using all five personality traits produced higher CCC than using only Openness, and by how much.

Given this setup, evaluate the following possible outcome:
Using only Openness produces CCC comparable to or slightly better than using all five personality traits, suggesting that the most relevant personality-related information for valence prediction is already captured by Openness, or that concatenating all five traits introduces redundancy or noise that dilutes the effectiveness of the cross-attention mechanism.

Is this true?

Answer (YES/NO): NO